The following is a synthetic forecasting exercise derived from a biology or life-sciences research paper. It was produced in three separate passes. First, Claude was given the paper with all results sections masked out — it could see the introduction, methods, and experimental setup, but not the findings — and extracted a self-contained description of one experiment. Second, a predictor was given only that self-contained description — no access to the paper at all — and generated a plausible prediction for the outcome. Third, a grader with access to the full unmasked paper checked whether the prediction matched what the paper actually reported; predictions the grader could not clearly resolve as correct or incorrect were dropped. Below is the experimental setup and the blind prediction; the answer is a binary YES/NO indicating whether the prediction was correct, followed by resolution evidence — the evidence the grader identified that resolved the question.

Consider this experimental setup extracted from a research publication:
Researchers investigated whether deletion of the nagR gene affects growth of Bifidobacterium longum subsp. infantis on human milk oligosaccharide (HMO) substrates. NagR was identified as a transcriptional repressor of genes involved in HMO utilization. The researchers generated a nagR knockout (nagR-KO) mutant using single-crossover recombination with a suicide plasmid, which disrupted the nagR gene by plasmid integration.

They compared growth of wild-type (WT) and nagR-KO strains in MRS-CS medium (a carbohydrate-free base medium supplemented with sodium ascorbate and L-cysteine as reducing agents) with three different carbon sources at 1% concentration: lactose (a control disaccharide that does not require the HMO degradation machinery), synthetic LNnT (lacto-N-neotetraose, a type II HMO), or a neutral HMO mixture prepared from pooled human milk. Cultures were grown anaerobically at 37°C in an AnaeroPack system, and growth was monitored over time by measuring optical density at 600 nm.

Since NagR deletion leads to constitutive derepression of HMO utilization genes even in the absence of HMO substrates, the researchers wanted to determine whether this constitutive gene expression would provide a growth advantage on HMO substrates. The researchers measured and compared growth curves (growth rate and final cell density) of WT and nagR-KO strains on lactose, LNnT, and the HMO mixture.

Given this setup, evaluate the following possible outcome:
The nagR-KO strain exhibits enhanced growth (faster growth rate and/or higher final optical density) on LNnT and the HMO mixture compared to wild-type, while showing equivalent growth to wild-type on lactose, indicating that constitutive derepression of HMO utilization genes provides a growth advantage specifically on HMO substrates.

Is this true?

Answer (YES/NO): NO